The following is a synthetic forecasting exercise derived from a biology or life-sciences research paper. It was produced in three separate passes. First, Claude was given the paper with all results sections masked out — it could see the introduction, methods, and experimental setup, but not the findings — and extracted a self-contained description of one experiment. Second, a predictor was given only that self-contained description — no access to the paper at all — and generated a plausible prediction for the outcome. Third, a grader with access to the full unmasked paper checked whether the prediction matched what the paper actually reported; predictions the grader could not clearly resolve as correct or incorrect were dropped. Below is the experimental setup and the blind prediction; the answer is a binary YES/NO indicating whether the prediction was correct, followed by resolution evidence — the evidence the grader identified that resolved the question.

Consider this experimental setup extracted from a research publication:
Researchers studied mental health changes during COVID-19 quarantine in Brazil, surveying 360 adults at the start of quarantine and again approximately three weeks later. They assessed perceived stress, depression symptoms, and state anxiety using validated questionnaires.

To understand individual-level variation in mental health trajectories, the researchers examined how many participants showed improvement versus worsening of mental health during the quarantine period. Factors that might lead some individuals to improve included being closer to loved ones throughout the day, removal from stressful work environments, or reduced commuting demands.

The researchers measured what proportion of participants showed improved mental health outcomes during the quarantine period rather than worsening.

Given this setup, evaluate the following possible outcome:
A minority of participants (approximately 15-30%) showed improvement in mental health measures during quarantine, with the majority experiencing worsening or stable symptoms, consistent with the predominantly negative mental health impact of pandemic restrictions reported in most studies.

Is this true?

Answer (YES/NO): NO